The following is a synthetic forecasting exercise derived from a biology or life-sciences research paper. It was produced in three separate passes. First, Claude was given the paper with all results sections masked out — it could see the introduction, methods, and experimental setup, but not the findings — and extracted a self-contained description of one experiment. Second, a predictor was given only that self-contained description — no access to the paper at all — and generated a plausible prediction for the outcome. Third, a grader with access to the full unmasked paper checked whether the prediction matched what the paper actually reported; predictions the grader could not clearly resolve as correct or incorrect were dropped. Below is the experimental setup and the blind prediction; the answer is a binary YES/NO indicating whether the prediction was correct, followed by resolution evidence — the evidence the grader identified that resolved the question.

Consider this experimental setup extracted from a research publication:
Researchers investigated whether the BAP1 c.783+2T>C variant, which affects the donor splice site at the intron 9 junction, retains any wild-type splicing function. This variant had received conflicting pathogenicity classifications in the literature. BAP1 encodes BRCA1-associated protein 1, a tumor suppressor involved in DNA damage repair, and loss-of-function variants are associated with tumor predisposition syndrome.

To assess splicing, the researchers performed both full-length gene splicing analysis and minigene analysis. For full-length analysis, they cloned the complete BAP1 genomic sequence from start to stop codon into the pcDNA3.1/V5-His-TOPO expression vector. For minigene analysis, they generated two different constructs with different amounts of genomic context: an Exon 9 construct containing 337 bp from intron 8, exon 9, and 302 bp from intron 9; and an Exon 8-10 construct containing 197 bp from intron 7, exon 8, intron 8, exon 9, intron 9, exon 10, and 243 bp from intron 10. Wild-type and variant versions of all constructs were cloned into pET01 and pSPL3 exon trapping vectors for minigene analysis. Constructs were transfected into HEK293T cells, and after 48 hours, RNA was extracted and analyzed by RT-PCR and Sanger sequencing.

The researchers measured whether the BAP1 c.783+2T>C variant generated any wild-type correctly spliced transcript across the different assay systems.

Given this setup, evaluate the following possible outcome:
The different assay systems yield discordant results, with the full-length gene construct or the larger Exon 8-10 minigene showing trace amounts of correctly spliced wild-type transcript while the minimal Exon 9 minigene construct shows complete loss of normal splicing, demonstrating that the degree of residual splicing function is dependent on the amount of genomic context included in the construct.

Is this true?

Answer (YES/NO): NO